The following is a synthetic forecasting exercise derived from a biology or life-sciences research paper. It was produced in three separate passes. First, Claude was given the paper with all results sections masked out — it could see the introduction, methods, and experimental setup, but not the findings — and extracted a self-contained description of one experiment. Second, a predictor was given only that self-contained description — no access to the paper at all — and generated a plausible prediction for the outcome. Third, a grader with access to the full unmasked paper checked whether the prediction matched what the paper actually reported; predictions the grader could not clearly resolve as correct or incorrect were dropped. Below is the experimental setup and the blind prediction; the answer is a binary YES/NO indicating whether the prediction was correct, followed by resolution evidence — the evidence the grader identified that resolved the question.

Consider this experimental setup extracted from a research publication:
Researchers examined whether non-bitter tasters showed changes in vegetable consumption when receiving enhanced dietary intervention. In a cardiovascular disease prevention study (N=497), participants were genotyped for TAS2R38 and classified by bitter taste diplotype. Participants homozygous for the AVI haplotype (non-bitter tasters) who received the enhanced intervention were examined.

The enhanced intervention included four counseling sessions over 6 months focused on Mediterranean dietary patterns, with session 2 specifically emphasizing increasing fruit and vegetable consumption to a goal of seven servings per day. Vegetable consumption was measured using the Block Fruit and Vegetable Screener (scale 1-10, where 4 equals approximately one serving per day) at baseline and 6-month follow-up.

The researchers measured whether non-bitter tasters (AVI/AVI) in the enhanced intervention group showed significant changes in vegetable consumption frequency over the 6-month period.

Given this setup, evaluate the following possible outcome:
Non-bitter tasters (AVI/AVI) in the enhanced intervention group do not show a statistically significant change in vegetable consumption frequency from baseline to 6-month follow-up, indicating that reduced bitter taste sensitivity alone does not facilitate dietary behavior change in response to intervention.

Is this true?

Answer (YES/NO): NO